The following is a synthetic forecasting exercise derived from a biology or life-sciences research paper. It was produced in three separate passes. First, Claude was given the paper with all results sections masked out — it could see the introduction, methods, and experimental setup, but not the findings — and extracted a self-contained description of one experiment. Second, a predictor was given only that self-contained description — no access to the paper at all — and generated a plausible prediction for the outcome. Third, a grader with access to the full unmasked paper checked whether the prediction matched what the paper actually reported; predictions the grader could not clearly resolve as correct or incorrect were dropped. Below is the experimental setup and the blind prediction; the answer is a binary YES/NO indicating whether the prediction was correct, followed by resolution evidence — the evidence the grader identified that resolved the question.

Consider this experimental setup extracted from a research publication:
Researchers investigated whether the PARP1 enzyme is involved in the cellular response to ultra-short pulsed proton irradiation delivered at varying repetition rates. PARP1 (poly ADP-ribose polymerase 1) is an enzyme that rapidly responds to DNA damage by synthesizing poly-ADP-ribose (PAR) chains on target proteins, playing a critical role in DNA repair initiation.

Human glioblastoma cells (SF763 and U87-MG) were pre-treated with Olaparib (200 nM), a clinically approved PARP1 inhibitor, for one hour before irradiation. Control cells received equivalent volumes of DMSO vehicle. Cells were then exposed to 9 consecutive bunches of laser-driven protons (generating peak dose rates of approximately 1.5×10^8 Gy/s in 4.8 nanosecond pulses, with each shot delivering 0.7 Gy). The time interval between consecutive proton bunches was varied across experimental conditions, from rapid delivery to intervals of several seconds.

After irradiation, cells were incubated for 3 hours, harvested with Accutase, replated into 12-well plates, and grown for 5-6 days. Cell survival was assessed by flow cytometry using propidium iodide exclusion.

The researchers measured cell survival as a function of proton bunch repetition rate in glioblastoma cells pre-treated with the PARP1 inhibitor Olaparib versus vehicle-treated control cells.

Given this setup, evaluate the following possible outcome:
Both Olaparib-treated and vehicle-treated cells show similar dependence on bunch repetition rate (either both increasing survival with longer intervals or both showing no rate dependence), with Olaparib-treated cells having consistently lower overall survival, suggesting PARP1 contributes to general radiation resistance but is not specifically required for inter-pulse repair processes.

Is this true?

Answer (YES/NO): NO